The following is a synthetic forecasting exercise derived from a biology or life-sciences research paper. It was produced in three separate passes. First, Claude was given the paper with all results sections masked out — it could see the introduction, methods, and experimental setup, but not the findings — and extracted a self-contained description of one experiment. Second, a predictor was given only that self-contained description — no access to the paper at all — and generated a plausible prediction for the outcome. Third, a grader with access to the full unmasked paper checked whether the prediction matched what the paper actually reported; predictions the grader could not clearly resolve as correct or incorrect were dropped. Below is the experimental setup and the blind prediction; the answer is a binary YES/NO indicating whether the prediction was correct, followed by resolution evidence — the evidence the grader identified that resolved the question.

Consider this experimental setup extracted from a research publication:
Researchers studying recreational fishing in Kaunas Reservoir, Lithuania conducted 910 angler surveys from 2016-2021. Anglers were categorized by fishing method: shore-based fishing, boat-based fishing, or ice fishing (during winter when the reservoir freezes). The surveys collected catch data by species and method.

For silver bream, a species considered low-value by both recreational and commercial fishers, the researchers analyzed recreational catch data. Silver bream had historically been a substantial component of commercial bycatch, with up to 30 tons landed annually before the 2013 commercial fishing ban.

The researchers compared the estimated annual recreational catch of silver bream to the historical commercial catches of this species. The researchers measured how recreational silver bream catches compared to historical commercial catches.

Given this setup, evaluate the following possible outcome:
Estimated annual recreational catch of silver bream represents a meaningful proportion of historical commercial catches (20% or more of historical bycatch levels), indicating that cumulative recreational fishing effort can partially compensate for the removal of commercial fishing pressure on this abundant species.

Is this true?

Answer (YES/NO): NO